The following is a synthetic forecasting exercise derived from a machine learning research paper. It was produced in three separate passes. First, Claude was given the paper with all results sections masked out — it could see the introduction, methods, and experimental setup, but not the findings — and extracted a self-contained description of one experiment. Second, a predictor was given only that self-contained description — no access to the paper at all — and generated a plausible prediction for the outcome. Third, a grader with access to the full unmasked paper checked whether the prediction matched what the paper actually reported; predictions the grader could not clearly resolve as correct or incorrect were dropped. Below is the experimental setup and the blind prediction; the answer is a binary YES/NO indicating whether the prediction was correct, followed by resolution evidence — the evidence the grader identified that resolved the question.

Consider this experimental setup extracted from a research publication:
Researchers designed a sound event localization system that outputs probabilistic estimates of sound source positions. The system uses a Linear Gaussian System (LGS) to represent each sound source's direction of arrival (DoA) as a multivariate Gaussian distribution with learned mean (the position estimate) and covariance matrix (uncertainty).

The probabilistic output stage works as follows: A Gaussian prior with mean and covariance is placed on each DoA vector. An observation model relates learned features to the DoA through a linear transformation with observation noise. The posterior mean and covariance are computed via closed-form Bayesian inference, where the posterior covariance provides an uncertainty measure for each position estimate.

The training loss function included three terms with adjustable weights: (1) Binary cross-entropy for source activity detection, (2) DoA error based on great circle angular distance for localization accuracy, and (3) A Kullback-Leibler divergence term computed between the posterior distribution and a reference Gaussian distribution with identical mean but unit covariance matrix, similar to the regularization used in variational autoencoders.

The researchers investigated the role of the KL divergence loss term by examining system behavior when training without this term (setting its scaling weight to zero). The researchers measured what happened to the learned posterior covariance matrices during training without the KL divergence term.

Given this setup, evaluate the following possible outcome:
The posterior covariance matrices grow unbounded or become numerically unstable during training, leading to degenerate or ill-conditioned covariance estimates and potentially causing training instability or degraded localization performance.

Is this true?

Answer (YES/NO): NO